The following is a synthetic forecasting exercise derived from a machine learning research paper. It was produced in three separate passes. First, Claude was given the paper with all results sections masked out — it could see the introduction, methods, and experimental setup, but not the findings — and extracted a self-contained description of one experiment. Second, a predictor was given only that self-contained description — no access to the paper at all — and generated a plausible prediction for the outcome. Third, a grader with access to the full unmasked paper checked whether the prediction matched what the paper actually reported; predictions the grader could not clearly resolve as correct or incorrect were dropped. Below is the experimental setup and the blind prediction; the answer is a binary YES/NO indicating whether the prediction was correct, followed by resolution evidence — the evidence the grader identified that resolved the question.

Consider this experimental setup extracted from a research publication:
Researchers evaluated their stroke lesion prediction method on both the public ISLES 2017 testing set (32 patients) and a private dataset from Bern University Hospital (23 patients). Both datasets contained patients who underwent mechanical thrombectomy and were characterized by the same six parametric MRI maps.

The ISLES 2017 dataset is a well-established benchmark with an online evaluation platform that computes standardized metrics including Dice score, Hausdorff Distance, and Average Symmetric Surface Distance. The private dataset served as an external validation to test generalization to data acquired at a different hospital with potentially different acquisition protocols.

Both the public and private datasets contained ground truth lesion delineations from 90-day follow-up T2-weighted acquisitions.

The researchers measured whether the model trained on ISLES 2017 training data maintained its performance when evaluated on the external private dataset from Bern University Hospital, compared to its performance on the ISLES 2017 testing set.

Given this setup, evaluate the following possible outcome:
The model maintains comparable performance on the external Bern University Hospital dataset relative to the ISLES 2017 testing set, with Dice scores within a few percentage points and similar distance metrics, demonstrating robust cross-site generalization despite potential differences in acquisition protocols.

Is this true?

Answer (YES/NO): NO